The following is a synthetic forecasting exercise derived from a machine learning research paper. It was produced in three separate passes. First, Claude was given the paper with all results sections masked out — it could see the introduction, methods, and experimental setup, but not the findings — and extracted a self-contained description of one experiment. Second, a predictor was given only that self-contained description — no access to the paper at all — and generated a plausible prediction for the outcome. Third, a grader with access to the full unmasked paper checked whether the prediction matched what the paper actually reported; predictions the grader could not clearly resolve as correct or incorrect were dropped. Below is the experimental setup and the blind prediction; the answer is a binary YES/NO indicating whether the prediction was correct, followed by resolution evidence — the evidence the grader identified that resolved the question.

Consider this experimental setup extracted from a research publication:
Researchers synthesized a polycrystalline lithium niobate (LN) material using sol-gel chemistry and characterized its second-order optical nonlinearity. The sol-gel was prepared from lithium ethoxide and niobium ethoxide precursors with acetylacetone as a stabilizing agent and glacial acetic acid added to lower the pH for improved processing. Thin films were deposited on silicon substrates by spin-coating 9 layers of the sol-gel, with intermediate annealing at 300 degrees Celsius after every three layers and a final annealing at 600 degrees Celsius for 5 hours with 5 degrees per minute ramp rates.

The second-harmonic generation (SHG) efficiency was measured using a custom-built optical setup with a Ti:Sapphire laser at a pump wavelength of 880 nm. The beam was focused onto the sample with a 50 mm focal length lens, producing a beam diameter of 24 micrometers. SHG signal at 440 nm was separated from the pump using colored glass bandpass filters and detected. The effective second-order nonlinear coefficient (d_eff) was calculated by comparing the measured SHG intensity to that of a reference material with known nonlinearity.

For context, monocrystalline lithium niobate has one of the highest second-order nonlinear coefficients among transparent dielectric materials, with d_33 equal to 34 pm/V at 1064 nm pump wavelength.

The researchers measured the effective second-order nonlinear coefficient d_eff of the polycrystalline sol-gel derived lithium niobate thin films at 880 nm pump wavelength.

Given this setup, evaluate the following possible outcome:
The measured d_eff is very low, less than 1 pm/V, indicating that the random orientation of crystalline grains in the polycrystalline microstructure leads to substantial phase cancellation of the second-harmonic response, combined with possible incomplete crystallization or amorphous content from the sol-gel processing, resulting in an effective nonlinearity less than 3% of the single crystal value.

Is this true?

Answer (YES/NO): NO